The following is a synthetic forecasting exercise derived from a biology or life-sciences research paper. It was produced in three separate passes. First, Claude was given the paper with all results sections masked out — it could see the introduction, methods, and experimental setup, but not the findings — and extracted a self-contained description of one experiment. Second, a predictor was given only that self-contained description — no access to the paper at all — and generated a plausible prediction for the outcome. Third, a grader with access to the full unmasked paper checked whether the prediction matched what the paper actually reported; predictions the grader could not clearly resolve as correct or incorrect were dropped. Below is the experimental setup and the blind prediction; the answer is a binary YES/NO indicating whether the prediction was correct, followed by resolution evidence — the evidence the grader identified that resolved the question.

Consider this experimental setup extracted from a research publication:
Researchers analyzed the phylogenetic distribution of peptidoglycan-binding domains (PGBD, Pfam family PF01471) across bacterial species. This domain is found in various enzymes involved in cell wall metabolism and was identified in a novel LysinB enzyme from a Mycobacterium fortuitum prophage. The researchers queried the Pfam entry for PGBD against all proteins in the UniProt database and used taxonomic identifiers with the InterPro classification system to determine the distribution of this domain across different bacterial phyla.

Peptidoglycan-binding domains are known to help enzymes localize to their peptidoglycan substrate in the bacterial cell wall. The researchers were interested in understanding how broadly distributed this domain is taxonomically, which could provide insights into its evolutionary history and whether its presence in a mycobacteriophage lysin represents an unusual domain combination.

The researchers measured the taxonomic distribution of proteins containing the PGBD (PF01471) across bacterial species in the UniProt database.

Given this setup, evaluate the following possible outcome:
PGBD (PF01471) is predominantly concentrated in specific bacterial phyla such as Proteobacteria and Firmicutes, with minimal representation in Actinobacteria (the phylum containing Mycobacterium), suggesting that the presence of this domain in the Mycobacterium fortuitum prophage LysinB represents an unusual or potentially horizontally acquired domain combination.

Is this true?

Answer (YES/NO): NO